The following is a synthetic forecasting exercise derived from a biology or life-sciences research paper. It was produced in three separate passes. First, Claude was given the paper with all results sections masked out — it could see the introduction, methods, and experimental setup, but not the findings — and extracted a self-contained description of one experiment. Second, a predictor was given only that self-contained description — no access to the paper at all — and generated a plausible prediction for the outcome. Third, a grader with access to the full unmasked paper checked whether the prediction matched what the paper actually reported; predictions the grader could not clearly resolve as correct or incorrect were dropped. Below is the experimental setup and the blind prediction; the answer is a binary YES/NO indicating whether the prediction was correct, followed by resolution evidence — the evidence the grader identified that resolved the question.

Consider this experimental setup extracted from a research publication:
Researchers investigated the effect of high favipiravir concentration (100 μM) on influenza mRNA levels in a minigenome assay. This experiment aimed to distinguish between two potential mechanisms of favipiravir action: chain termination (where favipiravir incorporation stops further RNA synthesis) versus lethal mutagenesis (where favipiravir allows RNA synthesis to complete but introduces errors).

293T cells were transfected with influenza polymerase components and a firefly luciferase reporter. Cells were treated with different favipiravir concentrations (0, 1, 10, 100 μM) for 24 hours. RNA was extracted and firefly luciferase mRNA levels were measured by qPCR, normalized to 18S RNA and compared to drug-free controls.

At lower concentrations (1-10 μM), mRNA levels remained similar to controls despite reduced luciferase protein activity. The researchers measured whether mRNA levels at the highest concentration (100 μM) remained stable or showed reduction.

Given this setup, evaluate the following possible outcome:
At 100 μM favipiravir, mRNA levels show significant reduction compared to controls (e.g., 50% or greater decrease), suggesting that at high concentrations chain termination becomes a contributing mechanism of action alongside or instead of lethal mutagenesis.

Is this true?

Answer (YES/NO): YES